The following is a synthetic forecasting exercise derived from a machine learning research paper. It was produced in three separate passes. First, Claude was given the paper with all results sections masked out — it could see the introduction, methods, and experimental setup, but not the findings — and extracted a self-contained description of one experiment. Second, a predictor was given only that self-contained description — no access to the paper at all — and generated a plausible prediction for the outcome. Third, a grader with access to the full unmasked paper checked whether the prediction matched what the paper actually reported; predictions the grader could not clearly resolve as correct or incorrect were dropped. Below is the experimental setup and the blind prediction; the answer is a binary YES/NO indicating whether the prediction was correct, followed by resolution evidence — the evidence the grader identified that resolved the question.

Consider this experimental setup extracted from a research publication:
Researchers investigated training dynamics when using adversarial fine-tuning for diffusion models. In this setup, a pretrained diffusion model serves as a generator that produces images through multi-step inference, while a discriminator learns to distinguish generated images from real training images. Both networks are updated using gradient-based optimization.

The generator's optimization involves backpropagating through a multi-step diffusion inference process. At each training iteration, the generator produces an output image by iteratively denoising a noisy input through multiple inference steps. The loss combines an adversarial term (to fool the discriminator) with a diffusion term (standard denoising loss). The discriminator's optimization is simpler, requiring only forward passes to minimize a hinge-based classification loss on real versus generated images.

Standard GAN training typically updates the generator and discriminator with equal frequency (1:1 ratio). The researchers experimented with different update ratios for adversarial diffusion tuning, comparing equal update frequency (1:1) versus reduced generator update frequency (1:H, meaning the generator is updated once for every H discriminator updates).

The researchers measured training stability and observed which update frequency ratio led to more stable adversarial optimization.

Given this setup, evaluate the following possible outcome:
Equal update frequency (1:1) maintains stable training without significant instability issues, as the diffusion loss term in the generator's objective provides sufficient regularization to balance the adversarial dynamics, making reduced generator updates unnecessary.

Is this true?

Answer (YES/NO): NO